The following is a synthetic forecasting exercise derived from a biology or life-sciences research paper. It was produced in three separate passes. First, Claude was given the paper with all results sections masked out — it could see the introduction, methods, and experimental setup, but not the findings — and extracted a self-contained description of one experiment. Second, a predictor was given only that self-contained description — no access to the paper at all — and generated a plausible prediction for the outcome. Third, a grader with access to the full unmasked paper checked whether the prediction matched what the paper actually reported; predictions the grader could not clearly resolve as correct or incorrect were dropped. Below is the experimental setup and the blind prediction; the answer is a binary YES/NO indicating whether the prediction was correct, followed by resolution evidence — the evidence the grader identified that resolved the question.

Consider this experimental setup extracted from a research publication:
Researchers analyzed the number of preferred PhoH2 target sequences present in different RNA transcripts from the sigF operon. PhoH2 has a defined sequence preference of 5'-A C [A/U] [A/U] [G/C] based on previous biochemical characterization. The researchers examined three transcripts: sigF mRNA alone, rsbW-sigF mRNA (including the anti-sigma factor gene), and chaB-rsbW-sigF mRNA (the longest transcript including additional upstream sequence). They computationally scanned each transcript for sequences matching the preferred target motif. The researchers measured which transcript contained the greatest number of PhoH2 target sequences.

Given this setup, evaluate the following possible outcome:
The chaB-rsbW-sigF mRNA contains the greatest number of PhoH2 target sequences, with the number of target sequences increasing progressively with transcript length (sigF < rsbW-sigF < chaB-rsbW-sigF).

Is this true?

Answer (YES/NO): NO